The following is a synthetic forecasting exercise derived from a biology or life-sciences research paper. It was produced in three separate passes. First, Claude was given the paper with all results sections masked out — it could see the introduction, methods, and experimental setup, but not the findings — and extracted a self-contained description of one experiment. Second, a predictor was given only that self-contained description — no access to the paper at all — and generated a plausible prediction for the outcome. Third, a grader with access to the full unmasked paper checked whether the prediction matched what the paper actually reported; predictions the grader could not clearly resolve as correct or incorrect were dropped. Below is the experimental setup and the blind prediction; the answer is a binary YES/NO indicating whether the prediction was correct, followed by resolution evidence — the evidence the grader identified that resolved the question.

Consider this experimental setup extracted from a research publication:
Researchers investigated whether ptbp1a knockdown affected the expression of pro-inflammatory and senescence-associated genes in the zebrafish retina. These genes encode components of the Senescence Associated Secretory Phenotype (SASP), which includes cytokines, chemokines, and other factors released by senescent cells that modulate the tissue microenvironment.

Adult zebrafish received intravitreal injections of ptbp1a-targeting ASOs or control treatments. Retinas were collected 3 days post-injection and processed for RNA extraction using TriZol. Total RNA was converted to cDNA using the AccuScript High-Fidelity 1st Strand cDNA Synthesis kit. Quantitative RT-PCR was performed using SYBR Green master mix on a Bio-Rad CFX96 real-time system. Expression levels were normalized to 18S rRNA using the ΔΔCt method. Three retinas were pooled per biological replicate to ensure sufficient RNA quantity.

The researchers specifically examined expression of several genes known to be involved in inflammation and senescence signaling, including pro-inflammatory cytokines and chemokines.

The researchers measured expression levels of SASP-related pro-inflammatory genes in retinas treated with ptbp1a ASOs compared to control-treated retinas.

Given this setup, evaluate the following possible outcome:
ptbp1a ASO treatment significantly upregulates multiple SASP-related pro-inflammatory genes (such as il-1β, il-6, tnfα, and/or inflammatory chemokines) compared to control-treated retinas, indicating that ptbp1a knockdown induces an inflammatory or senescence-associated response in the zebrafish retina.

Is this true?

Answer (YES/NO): YES